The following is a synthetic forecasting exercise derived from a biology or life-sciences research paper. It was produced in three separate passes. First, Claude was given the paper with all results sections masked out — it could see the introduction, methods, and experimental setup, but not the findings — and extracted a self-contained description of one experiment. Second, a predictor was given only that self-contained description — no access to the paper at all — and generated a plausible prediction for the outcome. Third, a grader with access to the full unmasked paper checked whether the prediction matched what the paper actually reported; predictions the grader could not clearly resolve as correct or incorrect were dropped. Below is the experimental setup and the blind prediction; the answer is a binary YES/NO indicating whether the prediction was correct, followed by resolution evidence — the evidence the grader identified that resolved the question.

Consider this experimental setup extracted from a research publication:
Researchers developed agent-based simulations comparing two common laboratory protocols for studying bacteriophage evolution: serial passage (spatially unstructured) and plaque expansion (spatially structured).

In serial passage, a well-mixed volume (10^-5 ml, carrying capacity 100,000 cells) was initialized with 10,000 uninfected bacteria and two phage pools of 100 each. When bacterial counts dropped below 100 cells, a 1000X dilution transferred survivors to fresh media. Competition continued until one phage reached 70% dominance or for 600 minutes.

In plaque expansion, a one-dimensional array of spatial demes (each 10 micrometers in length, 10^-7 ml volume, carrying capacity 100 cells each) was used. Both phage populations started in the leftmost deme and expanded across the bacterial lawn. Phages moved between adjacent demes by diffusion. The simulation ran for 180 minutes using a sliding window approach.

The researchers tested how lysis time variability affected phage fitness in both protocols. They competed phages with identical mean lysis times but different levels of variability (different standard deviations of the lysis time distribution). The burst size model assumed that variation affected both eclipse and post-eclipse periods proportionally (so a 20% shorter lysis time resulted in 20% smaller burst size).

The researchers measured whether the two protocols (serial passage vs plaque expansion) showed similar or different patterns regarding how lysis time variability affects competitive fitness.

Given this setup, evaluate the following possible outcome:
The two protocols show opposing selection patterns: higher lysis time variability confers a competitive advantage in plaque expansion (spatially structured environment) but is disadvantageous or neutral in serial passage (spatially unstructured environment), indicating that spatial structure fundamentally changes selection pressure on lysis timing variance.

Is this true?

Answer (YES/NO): NO